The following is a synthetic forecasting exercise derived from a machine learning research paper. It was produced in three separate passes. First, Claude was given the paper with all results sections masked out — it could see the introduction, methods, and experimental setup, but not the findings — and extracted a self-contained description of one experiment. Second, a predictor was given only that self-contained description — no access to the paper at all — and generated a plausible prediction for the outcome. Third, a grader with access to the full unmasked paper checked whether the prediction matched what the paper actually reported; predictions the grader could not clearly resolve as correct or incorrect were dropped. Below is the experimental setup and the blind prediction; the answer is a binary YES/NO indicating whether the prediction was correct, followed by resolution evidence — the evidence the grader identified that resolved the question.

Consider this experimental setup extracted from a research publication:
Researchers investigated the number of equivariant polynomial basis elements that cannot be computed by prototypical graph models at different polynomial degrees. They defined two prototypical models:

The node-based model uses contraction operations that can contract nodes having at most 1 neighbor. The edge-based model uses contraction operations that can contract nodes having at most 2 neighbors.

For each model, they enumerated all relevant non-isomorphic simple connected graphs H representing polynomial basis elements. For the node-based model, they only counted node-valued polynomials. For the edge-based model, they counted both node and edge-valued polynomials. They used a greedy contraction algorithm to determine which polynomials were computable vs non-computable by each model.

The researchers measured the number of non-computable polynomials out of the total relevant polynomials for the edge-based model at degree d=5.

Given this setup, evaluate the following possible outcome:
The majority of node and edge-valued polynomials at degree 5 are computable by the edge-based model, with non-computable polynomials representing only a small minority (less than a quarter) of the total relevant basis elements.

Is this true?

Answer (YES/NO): YES